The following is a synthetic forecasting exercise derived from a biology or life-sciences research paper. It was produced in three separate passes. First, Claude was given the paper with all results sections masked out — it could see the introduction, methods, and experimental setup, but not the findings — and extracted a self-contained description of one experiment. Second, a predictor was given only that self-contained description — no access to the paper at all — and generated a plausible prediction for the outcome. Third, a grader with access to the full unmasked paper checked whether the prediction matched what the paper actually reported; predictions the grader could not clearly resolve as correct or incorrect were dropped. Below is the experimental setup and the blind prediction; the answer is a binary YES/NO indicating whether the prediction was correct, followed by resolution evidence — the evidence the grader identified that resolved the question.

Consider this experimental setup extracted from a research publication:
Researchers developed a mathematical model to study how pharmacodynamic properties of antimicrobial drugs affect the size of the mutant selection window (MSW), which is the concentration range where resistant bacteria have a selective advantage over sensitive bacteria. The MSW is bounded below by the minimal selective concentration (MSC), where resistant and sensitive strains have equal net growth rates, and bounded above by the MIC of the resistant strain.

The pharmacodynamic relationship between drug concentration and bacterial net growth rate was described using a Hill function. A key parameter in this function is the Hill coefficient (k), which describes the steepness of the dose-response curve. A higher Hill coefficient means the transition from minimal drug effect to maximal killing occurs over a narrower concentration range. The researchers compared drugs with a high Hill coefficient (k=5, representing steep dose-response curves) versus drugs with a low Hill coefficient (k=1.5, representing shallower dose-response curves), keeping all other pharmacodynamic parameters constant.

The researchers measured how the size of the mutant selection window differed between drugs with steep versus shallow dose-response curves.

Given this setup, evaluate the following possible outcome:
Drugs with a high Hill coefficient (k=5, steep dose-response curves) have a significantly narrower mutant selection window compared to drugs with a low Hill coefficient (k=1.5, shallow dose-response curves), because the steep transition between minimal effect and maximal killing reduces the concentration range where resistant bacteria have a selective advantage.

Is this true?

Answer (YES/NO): YES